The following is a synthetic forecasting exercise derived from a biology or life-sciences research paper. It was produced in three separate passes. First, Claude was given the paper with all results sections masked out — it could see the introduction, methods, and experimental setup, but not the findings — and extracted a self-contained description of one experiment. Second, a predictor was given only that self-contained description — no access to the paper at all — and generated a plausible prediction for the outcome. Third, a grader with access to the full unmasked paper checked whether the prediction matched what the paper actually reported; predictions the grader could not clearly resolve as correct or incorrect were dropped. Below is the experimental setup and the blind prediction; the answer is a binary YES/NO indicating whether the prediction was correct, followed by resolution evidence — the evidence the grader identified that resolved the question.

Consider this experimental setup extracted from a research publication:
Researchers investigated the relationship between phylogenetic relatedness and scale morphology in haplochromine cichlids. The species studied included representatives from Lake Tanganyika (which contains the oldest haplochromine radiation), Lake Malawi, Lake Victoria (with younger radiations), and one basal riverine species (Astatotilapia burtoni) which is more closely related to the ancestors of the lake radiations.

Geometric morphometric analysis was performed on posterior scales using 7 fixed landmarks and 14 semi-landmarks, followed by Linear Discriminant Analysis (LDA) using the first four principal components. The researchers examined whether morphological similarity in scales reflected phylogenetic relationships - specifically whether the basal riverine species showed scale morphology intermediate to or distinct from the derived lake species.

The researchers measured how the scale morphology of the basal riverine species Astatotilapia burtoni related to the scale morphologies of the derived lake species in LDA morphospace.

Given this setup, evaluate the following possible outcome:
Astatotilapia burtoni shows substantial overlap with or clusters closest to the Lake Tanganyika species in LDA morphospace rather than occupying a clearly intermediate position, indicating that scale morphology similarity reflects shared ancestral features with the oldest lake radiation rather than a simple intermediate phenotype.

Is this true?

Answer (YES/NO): NO